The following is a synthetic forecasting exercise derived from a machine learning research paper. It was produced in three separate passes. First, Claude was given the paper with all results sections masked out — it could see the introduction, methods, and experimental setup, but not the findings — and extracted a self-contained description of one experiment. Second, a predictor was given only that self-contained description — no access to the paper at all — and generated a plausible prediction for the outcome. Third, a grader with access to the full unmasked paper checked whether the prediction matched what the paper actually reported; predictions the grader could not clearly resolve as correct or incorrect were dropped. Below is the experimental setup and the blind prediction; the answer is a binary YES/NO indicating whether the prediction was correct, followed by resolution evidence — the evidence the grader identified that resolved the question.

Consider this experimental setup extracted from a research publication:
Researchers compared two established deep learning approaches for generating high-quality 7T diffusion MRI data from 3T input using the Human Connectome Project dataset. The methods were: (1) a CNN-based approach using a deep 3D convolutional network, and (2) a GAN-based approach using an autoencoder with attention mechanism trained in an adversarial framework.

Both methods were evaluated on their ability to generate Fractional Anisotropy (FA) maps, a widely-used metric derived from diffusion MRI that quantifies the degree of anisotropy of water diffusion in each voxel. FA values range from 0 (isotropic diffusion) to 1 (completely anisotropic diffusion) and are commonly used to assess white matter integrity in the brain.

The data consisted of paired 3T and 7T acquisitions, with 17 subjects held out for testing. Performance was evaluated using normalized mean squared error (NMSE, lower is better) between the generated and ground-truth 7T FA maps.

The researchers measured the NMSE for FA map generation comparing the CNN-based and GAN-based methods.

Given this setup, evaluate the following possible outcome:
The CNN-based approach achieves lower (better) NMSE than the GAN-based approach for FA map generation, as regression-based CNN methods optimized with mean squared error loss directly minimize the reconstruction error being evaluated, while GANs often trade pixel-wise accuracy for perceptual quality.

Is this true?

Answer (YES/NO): YES